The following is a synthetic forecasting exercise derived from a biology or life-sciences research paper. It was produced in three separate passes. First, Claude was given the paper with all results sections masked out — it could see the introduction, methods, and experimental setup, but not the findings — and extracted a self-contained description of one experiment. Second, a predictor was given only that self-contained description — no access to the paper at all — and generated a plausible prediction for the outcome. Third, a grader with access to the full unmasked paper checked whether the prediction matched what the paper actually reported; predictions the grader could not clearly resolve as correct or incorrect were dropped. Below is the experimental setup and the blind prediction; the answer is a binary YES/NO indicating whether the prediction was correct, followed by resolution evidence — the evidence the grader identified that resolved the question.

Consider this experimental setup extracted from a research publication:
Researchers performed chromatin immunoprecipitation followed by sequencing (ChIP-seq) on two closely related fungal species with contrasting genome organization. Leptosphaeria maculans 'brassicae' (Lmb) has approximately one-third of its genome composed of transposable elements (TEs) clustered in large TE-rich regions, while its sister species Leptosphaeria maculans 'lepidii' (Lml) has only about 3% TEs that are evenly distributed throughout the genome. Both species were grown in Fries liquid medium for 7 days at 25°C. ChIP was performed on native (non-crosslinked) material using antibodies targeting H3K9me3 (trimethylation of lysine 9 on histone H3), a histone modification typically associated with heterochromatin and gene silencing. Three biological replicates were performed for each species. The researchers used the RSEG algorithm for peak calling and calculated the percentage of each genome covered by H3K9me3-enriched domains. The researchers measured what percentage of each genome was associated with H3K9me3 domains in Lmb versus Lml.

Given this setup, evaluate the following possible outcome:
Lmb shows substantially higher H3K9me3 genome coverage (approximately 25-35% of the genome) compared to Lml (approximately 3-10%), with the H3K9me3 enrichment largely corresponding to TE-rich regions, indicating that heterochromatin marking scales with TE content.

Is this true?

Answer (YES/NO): YES